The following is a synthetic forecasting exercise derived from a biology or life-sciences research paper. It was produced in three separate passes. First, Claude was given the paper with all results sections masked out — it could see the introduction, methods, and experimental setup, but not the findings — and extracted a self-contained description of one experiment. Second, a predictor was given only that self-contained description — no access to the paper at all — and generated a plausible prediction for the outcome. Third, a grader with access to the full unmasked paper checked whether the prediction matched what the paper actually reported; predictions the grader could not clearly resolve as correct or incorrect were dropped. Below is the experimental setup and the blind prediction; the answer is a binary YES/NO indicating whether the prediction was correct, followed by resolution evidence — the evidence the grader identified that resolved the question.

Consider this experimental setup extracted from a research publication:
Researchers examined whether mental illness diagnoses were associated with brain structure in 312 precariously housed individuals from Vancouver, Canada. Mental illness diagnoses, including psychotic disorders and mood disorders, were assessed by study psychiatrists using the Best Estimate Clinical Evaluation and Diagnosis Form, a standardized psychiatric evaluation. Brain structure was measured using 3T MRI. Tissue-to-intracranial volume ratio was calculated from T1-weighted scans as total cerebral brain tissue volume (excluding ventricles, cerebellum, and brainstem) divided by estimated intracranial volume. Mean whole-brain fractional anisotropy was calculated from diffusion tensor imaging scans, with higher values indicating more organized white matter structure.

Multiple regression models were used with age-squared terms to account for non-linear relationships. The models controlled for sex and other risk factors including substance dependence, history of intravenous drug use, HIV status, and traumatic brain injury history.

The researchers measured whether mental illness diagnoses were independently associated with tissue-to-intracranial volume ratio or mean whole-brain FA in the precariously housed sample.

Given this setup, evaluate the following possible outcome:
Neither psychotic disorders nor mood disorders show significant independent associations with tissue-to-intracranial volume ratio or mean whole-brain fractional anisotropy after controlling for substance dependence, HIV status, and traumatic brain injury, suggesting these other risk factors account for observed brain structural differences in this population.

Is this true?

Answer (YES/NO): YES